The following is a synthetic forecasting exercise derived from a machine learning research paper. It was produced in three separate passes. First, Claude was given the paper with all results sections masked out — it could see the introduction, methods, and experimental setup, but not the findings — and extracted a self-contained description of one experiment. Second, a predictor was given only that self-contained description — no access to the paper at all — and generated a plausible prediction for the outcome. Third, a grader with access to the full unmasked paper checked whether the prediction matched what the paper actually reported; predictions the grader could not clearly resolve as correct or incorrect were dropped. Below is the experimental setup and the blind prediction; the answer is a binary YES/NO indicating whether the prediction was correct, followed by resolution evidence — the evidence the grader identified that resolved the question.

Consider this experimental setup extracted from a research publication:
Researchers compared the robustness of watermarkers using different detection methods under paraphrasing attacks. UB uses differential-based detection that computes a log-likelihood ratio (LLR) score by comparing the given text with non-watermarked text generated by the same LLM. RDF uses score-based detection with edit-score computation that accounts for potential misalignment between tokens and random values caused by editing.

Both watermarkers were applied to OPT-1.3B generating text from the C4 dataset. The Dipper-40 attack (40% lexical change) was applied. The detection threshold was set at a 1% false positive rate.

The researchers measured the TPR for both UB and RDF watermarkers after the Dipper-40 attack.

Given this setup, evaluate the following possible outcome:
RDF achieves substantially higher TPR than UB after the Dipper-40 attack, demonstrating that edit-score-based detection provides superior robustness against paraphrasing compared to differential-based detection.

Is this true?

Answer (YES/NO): YES